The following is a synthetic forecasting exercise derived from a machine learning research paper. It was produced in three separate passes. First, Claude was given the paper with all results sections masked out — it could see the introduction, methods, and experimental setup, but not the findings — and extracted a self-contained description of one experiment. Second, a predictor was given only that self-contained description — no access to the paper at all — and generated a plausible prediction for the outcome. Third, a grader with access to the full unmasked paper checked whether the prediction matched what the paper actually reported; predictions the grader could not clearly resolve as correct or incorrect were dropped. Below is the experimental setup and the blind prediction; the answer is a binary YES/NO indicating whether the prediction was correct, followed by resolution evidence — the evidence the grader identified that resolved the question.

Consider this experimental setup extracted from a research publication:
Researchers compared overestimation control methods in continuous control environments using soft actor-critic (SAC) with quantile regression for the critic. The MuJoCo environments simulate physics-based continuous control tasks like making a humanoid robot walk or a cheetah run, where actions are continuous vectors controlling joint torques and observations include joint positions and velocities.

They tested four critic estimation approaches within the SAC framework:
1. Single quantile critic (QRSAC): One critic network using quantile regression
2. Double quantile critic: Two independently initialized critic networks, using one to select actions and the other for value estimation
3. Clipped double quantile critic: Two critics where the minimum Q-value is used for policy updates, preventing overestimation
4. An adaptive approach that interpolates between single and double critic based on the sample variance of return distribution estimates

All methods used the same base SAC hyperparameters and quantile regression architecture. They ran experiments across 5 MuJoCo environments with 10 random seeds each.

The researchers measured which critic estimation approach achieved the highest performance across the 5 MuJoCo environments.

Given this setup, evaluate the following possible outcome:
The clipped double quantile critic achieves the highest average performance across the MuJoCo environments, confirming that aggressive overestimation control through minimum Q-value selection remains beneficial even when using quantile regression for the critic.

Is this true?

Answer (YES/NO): YES